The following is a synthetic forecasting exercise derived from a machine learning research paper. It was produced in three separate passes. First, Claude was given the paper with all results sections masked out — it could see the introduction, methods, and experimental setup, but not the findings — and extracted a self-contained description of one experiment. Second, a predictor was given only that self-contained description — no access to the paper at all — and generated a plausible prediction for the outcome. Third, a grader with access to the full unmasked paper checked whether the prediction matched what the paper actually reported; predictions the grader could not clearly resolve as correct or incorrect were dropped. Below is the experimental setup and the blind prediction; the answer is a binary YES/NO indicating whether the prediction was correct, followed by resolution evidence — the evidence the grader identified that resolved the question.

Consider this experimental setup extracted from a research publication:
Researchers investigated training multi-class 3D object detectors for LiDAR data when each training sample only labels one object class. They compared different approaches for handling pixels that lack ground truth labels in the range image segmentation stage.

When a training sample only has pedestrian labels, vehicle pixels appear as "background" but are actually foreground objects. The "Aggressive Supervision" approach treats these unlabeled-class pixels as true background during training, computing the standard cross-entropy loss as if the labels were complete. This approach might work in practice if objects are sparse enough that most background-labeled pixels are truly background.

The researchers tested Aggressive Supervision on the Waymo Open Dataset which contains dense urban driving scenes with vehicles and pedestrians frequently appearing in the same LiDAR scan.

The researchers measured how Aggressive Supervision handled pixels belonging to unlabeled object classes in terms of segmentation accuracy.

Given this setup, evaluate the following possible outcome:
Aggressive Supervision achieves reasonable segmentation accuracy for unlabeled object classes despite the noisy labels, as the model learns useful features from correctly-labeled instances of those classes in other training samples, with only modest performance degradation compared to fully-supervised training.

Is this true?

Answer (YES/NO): NO